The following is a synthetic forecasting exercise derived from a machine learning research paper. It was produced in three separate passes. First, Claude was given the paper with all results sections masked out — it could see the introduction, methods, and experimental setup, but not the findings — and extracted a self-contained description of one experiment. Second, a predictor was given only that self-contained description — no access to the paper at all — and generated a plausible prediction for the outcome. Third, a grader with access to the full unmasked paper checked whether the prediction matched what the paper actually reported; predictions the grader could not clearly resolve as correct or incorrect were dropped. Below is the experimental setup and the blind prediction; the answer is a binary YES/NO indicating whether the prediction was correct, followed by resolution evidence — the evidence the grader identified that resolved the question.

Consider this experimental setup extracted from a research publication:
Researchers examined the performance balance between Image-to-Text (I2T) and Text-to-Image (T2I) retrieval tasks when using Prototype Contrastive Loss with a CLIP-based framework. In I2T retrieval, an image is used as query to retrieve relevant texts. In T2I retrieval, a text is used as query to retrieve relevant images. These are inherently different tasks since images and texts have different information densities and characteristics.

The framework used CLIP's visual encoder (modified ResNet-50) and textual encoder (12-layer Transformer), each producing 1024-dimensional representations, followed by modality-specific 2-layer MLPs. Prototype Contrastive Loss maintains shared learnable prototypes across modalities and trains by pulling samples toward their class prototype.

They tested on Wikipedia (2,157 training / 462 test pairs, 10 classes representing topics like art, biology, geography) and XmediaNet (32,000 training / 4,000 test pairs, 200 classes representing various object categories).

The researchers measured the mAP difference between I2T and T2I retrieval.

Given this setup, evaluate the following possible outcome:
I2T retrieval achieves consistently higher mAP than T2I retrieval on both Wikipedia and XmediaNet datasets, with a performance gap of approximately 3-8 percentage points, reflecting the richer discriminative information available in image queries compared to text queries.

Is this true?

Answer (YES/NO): NO